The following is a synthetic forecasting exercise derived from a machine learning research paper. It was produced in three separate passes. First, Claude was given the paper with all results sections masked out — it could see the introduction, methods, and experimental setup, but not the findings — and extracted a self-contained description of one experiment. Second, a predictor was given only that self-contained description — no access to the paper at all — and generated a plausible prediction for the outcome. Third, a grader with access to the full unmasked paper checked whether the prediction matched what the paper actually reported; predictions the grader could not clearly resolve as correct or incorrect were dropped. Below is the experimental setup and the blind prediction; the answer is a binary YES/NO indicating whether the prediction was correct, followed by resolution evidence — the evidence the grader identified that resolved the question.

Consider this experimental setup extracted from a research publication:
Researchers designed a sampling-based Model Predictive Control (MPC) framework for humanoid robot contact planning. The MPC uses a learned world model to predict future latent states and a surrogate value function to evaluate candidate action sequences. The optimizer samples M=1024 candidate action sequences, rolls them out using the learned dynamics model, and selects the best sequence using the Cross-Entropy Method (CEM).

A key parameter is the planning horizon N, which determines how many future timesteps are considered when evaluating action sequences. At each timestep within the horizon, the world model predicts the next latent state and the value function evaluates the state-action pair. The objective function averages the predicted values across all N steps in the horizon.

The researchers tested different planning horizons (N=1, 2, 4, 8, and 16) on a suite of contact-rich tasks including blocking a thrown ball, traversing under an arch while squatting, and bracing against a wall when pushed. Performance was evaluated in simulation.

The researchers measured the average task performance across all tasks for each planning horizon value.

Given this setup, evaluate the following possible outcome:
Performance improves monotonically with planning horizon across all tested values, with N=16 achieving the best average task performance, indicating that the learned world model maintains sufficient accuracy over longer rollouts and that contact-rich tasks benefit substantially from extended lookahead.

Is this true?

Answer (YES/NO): NO